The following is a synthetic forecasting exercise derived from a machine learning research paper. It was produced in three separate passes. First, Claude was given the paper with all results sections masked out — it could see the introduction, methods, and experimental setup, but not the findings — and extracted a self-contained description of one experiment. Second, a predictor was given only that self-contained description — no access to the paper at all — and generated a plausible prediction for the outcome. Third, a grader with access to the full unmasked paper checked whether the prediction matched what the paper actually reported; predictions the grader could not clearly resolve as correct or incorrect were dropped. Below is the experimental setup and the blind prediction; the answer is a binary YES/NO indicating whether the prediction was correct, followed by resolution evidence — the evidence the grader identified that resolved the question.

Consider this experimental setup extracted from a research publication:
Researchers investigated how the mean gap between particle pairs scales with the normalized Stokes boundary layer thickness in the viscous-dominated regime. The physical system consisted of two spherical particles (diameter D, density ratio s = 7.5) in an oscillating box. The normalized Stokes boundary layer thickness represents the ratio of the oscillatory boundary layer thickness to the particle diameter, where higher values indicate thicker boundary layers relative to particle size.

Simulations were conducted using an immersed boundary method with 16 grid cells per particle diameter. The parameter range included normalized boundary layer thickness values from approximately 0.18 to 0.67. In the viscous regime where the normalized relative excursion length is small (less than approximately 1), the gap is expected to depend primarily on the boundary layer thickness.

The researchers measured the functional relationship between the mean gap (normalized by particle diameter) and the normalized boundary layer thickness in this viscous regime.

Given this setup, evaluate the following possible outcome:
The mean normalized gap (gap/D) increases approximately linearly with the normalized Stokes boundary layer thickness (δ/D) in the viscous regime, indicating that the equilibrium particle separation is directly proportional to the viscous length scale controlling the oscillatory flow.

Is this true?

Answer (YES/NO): NO